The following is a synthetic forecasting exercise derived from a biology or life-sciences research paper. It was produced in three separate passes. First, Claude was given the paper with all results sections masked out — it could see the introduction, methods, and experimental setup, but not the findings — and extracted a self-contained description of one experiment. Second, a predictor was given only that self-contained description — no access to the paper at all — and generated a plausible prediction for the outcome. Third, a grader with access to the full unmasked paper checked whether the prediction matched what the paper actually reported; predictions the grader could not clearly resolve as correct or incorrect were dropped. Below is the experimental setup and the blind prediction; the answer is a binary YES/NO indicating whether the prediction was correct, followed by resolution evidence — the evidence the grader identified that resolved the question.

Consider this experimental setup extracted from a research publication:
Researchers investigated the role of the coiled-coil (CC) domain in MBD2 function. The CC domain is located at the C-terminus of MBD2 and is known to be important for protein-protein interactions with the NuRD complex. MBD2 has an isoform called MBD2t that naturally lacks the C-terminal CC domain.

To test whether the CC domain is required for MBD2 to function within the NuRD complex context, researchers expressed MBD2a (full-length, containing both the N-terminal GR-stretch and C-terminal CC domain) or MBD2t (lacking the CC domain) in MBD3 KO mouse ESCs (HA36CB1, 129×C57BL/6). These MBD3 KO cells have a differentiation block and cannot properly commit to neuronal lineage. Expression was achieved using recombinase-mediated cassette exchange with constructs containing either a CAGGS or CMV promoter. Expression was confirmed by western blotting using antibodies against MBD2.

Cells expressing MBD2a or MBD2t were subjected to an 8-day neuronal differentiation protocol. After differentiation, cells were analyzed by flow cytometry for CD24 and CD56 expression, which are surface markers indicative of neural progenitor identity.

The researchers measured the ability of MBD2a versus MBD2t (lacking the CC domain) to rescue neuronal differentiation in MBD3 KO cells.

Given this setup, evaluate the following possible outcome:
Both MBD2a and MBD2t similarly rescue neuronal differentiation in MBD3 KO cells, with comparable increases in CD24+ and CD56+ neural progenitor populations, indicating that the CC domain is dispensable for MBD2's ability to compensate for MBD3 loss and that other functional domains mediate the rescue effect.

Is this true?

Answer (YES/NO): NO